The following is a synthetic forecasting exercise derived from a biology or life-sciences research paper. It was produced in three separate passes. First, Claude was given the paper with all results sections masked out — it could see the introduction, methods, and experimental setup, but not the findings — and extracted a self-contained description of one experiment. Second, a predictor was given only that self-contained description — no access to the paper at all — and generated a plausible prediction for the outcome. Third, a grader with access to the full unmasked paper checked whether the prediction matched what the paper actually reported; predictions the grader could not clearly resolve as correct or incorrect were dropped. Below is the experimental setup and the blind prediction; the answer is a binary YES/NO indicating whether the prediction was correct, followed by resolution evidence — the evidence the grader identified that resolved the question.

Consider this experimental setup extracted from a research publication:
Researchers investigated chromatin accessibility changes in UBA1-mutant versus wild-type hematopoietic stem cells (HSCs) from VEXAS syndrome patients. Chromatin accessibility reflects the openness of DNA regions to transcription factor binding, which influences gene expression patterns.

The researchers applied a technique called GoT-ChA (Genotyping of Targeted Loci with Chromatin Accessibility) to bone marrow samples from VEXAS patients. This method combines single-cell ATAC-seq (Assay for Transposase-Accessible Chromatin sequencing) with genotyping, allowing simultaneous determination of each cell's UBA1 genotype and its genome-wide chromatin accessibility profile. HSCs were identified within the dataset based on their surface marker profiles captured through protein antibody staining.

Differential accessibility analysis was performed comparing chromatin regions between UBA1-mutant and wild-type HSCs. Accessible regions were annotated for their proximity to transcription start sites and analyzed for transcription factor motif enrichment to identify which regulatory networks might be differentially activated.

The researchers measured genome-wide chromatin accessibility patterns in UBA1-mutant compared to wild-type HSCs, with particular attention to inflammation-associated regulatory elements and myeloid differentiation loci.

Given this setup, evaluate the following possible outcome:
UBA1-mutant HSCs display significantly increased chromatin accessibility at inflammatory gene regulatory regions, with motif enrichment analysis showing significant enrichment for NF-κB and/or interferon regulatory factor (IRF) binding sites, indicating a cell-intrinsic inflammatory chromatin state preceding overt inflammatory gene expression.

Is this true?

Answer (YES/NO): YES